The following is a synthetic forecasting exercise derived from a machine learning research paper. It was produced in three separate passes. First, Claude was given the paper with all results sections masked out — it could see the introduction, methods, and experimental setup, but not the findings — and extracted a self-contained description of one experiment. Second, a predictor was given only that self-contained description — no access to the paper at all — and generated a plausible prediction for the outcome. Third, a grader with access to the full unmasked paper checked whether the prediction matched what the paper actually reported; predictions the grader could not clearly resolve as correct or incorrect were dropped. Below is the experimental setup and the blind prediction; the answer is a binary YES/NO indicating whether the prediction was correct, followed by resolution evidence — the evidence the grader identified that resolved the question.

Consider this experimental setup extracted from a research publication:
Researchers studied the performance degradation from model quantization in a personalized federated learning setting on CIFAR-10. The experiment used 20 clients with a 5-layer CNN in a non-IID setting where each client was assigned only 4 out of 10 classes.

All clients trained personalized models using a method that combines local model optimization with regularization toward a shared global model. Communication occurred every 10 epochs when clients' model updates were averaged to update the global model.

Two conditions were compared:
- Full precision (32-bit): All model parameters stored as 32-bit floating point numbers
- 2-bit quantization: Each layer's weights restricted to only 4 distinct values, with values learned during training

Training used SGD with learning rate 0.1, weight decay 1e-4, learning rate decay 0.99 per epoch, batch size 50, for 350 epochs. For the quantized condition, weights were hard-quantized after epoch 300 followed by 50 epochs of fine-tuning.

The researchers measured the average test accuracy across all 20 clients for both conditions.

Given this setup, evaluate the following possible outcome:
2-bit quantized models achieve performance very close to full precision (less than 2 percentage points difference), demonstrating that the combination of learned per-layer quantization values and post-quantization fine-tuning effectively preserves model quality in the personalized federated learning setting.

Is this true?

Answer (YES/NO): NO